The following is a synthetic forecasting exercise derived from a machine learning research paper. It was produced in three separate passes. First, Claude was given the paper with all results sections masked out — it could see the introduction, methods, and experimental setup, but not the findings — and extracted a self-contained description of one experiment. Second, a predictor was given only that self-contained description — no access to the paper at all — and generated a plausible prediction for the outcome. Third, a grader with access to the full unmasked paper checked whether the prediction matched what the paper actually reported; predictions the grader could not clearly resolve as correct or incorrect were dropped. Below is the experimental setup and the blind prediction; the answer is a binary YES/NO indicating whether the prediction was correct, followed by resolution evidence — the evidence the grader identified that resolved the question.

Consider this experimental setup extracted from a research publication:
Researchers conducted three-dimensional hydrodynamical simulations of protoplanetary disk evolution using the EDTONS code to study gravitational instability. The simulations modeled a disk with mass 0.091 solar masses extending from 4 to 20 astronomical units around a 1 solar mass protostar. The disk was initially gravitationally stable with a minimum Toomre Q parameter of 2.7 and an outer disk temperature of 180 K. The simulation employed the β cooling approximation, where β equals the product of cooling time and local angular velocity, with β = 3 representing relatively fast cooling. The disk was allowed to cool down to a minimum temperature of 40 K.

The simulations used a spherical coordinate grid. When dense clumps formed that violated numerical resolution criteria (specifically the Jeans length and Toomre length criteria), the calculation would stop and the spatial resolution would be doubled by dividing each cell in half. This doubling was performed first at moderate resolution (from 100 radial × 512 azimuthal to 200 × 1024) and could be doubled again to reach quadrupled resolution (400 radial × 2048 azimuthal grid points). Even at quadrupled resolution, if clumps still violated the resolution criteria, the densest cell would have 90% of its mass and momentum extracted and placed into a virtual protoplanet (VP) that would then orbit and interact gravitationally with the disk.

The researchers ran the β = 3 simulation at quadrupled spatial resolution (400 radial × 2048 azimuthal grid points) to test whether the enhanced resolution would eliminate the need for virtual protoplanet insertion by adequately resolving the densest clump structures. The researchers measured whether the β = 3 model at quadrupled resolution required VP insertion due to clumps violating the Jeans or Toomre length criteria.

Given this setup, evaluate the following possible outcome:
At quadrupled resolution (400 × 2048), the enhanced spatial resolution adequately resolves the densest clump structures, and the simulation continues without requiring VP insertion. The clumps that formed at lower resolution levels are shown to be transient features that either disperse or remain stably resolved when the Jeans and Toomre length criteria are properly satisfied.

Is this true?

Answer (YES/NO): NO